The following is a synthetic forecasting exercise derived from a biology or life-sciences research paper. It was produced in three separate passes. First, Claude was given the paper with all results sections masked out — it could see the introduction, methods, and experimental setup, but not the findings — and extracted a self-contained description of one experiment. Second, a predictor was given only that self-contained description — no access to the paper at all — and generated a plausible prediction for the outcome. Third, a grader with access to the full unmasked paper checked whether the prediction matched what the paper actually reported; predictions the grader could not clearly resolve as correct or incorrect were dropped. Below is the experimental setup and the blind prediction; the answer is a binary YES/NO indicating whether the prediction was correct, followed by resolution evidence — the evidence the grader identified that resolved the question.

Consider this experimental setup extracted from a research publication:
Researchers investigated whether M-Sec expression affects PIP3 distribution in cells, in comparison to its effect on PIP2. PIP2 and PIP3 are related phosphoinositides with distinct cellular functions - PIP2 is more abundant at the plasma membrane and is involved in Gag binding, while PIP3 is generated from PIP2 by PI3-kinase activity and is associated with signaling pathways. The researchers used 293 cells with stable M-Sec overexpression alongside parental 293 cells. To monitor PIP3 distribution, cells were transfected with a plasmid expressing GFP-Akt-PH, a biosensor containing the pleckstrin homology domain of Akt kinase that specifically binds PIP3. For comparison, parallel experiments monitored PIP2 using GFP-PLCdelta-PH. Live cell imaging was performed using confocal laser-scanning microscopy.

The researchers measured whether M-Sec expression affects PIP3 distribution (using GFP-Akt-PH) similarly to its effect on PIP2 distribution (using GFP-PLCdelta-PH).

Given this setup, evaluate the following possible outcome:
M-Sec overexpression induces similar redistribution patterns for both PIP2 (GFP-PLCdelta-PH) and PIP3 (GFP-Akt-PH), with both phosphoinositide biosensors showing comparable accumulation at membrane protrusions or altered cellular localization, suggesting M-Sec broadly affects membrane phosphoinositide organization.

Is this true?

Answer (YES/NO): NO